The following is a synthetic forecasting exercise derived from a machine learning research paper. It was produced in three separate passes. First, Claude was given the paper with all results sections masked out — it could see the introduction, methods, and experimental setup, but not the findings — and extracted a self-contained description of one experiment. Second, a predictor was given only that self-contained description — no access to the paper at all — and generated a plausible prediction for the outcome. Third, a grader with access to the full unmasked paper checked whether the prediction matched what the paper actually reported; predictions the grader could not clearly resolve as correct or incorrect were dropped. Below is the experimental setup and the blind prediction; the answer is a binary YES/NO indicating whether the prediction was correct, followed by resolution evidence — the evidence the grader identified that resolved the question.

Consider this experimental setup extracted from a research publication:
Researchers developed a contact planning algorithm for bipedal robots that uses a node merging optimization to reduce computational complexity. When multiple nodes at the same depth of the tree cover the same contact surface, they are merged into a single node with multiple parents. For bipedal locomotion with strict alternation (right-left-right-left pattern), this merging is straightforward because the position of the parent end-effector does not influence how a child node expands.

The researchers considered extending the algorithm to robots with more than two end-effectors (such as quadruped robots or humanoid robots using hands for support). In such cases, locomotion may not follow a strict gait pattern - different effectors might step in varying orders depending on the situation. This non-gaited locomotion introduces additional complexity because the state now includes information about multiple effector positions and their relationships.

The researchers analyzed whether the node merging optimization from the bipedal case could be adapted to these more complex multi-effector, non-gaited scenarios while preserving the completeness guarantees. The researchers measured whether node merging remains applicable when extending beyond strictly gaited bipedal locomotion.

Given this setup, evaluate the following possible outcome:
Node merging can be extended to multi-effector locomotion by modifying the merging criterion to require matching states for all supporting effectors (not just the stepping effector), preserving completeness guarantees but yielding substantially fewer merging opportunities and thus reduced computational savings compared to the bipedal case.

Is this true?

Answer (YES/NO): YES